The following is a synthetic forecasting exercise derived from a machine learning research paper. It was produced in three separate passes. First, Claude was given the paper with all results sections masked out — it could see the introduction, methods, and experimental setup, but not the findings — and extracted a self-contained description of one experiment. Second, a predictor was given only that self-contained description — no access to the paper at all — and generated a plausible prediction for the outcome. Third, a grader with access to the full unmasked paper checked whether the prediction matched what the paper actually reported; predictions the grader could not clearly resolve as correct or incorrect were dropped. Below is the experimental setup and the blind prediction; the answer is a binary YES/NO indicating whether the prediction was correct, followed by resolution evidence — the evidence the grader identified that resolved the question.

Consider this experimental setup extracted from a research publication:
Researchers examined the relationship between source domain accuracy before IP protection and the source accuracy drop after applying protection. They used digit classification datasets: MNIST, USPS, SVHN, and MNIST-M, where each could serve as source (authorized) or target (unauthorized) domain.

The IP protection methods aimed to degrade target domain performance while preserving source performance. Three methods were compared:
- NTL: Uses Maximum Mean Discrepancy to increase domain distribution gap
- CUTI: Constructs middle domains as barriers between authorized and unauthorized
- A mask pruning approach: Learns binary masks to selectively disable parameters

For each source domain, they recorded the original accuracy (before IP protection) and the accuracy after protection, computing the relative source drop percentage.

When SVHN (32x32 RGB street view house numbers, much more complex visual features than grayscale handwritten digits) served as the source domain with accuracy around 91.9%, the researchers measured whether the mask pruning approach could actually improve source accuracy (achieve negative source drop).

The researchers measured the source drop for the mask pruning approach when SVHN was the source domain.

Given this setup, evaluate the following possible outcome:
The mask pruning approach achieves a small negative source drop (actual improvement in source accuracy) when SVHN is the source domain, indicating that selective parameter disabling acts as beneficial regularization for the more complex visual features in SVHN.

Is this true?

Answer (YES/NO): YES